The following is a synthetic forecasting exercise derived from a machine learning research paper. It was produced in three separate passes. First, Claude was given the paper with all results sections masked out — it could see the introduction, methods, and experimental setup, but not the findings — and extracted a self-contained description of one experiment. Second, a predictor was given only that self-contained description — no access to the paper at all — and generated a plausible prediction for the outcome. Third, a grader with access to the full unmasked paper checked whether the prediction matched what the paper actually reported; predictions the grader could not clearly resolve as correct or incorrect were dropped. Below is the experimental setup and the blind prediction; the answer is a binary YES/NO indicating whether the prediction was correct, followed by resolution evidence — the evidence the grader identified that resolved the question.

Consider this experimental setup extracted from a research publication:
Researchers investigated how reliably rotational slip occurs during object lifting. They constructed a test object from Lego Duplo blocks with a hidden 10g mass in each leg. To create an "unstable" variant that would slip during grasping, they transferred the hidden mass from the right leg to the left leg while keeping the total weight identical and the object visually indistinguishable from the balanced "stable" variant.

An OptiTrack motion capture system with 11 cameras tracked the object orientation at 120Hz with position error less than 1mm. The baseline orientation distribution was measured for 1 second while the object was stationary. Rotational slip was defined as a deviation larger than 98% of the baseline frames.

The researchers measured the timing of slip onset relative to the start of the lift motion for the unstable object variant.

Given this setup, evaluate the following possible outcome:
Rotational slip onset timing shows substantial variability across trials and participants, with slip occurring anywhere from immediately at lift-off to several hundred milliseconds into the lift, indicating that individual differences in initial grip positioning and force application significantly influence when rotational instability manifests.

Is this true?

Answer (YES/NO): NO